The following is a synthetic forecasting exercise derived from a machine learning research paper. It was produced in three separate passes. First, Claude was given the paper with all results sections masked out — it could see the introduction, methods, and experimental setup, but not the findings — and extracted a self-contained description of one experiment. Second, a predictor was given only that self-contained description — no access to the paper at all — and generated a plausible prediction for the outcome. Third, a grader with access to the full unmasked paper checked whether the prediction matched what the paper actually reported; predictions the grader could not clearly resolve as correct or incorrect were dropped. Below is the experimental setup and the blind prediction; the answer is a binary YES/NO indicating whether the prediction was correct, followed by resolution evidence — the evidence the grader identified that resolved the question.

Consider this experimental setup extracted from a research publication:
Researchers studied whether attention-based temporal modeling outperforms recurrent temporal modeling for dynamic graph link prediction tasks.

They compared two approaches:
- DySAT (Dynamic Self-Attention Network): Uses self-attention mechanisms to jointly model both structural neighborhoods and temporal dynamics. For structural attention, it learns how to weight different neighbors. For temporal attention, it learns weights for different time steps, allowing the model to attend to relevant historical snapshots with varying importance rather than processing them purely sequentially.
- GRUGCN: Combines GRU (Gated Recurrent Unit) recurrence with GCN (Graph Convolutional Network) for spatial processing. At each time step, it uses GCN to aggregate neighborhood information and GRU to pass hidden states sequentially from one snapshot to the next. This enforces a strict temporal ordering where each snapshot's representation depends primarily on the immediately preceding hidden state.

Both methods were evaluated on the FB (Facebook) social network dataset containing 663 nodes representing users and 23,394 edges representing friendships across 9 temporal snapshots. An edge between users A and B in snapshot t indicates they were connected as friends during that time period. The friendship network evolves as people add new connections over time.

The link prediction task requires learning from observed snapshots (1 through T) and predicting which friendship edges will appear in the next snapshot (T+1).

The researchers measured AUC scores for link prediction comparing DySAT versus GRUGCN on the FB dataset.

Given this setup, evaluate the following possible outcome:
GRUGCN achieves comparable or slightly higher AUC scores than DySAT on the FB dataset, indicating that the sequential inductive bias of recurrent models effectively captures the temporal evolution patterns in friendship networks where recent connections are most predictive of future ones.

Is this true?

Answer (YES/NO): NO